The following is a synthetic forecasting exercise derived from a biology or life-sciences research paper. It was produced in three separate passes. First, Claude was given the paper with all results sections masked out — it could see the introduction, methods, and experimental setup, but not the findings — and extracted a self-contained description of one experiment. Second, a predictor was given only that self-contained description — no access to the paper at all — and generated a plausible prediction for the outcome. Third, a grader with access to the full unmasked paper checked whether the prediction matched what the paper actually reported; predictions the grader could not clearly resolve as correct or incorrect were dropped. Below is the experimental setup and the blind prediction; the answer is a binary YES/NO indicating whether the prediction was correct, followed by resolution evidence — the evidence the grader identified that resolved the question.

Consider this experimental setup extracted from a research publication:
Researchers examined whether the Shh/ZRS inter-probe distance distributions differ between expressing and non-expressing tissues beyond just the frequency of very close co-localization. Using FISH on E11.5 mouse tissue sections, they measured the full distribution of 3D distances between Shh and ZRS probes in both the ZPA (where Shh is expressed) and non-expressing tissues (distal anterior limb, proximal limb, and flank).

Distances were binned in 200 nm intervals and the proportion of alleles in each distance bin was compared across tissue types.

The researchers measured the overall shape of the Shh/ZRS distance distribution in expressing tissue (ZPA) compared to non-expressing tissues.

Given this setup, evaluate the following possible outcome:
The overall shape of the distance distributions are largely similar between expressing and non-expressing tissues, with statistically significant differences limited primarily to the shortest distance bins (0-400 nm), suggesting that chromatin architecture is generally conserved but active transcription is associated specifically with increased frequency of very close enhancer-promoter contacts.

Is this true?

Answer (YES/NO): YES